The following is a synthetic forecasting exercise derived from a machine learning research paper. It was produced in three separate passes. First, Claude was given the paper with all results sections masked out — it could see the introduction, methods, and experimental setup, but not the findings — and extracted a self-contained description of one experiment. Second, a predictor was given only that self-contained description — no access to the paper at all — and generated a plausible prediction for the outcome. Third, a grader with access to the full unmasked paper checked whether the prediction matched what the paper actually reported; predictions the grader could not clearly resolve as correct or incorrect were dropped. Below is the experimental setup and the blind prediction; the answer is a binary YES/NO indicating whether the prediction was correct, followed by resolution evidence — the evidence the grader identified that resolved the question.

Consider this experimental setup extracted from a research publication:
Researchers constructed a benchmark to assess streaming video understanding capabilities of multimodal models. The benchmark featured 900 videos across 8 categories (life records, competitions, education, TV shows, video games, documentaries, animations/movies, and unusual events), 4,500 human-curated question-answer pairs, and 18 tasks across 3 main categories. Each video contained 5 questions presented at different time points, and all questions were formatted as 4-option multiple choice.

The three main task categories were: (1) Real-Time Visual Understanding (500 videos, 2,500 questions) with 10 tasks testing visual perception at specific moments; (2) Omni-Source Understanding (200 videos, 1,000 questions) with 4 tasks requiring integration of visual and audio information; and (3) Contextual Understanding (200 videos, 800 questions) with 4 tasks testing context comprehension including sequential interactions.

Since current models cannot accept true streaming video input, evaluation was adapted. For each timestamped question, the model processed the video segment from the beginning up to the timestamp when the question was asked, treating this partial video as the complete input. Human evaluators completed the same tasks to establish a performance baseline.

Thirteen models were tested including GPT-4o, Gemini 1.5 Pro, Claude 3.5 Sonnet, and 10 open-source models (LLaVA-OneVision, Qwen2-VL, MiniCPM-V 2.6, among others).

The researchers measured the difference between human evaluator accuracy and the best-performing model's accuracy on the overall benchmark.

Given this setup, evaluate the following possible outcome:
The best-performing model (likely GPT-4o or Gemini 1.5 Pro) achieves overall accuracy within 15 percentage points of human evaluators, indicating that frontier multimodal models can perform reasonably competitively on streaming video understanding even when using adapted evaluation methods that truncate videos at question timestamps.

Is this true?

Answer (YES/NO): NO